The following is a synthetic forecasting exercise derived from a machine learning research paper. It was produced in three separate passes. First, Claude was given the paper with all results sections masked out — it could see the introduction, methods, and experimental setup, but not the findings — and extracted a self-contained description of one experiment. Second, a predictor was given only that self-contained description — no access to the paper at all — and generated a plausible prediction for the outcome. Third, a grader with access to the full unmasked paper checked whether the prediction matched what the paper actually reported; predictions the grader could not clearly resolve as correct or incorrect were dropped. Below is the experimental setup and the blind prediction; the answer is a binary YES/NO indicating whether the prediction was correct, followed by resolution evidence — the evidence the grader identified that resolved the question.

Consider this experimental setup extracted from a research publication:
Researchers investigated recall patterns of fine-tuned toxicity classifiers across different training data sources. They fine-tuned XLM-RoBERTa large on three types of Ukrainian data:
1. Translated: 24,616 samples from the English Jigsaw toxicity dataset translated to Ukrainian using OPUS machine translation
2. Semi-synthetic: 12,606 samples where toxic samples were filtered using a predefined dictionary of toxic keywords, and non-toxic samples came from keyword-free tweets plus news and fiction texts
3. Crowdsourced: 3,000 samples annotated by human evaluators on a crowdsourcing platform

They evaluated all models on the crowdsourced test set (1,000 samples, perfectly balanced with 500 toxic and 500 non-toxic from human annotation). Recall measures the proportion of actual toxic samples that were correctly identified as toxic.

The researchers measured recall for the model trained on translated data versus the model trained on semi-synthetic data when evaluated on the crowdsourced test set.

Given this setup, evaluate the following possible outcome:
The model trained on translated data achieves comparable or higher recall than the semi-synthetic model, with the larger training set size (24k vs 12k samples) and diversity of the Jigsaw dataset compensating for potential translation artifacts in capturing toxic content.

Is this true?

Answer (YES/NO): YES